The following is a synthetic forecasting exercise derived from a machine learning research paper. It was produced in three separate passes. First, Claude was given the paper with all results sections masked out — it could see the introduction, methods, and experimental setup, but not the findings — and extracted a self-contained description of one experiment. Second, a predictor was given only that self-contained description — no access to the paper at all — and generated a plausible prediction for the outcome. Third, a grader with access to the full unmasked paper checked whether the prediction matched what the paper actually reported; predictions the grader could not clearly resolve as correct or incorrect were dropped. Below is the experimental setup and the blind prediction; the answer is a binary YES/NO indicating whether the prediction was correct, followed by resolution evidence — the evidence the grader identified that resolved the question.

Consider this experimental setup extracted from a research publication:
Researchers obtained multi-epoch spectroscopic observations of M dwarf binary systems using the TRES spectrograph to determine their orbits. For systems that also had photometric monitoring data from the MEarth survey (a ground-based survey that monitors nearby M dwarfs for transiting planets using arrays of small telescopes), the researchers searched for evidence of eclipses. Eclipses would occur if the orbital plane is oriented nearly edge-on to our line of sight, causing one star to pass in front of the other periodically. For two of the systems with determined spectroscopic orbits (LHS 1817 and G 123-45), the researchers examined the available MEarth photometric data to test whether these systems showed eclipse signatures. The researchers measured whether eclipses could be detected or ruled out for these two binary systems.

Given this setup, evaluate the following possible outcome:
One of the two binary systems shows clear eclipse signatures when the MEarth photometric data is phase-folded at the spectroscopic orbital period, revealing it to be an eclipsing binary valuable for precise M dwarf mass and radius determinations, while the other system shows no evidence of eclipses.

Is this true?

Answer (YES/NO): NO